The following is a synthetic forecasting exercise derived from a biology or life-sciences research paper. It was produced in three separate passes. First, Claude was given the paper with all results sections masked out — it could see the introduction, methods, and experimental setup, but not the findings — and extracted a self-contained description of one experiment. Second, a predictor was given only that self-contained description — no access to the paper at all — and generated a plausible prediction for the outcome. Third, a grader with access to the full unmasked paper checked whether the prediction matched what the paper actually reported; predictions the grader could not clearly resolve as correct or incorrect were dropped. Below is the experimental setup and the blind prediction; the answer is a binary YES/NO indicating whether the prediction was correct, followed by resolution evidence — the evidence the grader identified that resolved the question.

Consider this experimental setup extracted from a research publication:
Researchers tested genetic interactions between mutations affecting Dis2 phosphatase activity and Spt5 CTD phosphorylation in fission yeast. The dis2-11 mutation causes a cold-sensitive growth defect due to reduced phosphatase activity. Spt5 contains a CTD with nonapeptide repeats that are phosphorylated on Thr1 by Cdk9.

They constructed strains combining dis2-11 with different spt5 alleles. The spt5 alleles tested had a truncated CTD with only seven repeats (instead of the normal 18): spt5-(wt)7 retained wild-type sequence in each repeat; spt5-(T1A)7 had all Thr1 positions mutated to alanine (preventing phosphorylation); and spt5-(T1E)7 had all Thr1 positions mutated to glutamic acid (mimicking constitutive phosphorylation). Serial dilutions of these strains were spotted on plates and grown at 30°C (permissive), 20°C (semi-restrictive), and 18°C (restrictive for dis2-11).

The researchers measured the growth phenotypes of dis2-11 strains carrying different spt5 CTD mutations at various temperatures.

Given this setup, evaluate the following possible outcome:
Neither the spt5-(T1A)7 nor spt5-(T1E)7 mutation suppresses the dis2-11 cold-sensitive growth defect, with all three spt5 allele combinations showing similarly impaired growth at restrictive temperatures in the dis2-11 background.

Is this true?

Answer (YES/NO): NO